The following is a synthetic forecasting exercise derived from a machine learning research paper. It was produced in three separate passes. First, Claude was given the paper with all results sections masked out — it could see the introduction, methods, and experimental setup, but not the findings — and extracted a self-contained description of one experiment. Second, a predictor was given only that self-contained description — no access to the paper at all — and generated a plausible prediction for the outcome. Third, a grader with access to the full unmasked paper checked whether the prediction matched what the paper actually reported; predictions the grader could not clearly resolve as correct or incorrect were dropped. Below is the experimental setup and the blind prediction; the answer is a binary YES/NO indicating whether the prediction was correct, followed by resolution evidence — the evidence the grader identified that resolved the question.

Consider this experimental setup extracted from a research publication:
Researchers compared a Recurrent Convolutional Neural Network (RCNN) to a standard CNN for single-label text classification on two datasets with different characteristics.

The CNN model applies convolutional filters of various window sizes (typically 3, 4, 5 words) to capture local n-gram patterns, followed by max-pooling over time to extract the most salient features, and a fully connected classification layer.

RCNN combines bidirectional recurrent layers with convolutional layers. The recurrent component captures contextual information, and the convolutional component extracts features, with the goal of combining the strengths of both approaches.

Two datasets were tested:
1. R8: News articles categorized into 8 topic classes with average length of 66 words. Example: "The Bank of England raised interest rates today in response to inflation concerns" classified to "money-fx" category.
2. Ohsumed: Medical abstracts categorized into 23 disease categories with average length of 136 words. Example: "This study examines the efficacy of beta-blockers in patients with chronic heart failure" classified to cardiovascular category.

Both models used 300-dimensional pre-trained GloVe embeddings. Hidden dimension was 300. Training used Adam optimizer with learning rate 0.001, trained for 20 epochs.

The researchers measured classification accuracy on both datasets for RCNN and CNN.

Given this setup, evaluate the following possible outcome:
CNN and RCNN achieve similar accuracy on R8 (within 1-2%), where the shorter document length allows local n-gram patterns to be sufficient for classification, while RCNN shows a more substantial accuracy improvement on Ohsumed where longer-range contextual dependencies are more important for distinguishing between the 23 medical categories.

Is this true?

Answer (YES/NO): NO